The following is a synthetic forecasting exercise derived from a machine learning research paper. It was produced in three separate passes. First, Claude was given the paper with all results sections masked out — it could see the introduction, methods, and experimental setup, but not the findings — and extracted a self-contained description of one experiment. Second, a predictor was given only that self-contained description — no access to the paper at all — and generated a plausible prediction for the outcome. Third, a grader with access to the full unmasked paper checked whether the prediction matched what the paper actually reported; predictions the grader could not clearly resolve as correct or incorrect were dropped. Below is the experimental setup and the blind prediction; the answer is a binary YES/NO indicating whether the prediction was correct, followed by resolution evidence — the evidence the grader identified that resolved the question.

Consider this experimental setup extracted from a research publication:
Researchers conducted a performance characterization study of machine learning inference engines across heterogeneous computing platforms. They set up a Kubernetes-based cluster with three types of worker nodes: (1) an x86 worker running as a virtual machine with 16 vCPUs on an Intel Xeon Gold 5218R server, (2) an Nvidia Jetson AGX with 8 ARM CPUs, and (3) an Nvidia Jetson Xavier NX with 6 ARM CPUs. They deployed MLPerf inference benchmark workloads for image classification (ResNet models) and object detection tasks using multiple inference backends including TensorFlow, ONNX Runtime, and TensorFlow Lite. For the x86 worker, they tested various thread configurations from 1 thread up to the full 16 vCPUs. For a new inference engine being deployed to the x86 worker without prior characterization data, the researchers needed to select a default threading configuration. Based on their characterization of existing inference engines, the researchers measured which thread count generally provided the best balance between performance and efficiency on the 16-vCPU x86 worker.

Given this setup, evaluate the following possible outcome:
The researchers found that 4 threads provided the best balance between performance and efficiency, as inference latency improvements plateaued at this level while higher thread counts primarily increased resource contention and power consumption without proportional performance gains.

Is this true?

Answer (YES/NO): NO